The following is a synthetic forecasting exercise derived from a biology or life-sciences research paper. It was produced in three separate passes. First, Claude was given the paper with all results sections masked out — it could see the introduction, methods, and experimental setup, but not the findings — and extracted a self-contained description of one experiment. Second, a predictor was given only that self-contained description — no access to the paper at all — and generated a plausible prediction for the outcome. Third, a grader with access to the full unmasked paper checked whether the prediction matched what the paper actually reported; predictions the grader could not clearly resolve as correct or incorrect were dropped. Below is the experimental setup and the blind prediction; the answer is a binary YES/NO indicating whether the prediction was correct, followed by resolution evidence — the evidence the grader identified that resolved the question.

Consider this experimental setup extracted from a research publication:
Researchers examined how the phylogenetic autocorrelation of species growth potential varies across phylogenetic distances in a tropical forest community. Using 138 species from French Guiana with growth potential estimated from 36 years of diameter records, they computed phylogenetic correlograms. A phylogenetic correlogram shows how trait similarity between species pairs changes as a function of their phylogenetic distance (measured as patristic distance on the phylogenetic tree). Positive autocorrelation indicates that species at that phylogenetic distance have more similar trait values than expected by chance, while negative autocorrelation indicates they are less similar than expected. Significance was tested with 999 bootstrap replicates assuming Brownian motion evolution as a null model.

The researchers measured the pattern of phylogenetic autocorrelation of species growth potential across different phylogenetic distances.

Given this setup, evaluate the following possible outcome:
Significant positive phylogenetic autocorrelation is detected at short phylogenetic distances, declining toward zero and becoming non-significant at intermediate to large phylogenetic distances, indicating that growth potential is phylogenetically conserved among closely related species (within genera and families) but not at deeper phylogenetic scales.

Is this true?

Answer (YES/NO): NO